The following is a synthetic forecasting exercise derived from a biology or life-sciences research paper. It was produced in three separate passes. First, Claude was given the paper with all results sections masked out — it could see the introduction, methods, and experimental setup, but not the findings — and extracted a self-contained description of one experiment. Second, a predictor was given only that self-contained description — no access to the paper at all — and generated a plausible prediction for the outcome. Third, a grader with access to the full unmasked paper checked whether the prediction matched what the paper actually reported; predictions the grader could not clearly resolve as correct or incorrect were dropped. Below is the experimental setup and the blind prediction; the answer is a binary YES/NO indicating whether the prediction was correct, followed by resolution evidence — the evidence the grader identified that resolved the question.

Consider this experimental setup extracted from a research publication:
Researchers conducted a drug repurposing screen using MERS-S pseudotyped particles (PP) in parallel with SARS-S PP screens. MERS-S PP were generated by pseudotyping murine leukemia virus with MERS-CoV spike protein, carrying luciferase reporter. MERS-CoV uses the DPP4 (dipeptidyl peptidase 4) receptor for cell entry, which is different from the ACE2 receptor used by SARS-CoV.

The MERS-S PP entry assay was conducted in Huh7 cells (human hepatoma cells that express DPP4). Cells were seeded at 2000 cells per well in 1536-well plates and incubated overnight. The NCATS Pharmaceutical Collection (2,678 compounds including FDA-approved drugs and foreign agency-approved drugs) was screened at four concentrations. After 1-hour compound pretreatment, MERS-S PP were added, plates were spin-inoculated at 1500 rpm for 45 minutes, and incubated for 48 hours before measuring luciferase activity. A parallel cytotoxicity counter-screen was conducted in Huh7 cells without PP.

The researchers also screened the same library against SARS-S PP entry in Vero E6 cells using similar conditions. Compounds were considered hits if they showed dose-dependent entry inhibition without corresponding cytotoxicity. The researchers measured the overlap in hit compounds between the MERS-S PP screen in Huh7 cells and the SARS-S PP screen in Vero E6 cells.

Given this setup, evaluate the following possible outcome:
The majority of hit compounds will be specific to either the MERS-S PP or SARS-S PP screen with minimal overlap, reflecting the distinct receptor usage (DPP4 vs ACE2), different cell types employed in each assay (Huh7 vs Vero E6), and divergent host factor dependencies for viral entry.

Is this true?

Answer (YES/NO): YES